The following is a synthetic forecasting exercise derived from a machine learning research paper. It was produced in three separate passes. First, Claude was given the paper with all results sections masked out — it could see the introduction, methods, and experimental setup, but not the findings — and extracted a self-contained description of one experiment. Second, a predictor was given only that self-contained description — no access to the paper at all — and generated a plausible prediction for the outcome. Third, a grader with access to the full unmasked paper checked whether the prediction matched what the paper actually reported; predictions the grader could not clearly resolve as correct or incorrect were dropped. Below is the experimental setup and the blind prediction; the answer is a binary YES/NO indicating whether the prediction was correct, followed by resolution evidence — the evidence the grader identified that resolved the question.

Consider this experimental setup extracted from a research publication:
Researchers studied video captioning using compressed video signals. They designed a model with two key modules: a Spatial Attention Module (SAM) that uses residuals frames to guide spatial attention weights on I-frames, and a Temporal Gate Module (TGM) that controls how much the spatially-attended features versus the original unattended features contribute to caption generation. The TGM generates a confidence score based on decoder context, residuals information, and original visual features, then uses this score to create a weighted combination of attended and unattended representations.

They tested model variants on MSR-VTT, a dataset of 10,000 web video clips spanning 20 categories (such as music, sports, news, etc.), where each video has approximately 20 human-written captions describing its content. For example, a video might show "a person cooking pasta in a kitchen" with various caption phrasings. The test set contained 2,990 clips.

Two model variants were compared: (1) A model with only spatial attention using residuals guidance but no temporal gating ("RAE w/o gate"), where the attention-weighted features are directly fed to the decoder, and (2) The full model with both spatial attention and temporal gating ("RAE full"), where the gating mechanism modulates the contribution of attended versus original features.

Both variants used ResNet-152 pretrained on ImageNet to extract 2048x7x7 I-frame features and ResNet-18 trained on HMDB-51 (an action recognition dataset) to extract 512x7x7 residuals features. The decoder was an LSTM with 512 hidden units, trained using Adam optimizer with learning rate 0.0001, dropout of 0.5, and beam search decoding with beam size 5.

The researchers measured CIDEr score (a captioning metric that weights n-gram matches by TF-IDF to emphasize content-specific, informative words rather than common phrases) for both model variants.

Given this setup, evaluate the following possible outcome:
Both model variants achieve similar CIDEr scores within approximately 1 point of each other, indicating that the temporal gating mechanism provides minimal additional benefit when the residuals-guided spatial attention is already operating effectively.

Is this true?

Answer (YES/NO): YES